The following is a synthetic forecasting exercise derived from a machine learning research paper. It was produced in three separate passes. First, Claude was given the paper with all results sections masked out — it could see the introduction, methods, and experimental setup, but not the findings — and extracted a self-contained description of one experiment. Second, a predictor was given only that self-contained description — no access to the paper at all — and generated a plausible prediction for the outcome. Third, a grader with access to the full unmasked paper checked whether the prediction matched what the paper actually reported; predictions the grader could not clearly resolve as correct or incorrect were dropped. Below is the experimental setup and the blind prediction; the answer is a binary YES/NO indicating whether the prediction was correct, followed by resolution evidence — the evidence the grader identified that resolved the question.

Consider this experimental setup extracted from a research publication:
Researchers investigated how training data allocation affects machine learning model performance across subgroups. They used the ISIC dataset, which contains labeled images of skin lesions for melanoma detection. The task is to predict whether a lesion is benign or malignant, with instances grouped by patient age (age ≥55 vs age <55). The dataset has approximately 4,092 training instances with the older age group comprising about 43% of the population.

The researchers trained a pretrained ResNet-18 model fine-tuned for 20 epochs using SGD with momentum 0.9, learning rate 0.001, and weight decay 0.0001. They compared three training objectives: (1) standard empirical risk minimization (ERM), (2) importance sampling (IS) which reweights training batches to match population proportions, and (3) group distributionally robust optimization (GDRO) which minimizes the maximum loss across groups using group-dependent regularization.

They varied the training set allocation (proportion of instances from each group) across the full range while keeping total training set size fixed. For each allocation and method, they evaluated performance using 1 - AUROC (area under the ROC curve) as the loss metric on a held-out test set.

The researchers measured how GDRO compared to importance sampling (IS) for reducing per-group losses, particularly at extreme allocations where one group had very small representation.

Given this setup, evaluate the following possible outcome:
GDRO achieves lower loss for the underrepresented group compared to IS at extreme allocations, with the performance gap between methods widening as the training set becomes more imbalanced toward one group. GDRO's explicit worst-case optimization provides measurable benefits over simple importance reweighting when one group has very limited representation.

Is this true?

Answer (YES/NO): NO